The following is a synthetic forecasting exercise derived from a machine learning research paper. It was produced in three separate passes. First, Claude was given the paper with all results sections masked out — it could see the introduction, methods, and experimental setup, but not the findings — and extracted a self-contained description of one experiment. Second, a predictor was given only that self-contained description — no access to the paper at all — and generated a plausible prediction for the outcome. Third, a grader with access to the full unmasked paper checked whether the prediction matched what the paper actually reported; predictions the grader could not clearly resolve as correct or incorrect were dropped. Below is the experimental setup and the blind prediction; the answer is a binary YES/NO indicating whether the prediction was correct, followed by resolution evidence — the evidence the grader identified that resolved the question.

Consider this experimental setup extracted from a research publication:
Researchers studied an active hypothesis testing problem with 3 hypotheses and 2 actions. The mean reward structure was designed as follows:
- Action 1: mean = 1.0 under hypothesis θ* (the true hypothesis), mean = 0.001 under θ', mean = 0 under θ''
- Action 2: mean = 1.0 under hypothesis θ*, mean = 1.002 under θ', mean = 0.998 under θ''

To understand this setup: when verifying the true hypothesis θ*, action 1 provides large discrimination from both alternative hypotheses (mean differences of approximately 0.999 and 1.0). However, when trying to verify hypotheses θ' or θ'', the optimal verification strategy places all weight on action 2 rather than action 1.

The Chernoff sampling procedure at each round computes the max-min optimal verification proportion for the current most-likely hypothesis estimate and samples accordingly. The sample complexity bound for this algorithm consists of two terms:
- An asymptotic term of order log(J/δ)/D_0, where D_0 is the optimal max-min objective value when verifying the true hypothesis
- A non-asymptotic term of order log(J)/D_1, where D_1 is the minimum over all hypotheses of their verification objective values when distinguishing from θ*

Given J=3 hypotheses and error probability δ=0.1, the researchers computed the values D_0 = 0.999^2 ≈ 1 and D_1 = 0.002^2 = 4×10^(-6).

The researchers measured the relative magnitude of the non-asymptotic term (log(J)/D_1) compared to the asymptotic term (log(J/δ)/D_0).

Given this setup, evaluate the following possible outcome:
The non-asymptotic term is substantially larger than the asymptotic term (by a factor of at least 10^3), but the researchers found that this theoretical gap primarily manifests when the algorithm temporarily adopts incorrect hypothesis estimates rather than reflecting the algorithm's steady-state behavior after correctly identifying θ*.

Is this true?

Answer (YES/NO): NO